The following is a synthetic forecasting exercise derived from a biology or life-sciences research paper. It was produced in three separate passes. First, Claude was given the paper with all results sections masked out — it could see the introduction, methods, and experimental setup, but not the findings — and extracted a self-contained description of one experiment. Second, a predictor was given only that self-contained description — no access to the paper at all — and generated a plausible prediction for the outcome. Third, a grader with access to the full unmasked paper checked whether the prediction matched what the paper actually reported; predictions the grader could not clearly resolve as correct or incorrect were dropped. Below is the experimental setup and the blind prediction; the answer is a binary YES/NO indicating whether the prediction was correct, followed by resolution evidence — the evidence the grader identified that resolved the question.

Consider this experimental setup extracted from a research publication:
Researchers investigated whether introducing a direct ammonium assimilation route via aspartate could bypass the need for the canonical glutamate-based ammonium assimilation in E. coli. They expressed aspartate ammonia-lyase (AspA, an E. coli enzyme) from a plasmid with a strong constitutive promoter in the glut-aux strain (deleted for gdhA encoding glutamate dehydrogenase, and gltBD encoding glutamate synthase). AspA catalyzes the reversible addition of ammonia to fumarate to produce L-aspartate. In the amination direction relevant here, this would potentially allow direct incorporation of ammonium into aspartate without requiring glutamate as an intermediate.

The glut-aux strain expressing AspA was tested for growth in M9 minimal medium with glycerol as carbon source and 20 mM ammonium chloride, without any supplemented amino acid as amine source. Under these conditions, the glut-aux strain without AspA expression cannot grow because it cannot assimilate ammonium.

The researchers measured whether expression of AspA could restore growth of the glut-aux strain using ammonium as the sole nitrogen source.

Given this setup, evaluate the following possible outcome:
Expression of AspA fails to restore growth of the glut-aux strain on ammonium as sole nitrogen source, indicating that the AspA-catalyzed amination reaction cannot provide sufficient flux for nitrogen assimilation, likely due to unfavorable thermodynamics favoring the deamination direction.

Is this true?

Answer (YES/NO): NO